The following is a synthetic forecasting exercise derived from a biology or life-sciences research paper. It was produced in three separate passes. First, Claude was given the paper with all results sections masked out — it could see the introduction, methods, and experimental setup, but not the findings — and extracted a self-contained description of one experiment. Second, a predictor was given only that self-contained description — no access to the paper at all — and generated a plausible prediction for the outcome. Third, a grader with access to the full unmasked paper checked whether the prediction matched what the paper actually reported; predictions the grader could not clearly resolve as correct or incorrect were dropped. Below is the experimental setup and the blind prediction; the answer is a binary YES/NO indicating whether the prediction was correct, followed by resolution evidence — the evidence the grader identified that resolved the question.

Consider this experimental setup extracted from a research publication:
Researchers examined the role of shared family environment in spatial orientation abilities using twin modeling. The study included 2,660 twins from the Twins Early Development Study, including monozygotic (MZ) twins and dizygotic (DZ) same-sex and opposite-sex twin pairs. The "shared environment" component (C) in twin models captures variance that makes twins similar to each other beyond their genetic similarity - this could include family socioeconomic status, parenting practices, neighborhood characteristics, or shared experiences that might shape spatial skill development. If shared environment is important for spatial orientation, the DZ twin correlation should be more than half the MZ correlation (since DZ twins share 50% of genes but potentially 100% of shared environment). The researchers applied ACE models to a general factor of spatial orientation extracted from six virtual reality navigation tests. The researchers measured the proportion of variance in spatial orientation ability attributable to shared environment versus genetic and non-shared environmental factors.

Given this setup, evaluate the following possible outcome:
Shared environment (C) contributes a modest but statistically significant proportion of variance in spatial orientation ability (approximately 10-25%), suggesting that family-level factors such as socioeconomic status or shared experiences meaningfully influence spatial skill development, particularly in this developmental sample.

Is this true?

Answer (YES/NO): NO